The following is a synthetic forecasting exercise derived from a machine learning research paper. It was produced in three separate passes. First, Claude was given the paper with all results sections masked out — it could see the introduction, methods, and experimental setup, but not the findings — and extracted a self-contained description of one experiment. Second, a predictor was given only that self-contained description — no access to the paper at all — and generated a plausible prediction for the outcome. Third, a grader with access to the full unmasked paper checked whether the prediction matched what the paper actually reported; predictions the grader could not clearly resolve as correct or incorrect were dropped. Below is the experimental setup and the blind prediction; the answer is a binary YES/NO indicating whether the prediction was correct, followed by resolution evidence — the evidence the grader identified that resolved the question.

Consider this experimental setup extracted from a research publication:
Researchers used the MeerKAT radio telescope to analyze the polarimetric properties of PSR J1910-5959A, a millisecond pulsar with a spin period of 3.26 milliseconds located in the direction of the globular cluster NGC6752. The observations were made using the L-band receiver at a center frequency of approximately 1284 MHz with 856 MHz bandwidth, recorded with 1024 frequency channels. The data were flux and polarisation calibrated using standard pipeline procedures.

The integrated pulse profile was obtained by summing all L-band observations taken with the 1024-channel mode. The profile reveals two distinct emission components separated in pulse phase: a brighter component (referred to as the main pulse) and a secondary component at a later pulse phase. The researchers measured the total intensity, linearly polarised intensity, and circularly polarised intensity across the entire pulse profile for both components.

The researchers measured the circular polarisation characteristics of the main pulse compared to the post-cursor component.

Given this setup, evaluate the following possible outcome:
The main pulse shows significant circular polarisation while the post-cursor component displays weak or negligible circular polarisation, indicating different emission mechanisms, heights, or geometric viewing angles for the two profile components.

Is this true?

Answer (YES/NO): YES